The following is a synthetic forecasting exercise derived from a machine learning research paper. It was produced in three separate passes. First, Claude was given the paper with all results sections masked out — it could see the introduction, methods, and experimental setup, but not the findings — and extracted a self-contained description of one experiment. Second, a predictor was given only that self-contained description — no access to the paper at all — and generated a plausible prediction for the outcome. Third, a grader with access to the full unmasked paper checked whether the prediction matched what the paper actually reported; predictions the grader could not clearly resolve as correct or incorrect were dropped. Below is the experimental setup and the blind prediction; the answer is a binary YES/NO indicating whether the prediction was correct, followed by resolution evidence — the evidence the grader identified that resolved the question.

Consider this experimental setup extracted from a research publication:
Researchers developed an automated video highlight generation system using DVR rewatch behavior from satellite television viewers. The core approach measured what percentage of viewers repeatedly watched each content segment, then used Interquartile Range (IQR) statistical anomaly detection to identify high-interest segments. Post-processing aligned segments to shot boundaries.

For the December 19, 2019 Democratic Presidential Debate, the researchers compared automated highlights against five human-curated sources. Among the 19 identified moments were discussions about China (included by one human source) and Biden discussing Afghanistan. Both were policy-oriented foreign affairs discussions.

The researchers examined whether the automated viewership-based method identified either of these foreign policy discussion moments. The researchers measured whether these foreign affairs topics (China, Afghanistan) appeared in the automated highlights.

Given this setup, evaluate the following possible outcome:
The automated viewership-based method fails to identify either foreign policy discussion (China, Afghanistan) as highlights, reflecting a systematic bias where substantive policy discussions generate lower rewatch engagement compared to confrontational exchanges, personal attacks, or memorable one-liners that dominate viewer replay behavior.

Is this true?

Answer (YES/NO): NO